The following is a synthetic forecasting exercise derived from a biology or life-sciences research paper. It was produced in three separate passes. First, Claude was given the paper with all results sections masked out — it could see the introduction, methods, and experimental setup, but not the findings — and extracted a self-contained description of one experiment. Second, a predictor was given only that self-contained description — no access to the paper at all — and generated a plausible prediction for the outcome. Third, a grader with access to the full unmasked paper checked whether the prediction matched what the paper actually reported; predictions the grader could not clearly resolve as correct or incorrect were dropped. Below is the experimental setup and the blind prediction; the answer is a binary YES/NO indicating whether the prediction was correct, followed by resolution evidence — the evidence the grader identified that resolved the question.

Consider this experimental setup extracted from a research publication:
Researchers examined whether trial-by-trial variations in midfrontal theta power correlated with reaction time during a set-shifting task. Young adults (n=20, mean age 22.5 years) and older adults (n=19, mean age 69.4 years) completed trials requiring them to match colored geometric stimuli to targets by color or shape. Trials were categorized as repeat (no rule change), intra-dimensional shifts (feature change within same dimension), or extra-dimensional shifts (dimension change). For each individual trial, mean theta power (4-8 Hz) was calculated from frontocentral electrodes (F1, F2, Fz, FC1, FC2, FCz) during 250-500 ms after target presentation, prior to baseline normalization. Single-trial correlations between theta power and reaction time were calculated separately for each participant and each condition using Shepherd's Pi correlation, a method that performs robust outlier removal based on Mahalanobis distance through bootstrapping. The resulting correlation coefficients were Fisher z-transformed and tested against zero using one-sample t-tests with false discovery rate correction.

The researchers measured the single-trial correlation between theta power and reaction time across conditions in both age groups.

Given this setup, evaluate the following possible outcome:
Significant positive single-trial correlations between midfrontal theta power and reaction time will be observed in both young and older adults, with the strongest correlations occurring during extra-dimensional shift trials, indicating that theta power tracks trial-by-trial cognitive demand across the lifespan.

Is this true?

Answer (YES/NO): NO